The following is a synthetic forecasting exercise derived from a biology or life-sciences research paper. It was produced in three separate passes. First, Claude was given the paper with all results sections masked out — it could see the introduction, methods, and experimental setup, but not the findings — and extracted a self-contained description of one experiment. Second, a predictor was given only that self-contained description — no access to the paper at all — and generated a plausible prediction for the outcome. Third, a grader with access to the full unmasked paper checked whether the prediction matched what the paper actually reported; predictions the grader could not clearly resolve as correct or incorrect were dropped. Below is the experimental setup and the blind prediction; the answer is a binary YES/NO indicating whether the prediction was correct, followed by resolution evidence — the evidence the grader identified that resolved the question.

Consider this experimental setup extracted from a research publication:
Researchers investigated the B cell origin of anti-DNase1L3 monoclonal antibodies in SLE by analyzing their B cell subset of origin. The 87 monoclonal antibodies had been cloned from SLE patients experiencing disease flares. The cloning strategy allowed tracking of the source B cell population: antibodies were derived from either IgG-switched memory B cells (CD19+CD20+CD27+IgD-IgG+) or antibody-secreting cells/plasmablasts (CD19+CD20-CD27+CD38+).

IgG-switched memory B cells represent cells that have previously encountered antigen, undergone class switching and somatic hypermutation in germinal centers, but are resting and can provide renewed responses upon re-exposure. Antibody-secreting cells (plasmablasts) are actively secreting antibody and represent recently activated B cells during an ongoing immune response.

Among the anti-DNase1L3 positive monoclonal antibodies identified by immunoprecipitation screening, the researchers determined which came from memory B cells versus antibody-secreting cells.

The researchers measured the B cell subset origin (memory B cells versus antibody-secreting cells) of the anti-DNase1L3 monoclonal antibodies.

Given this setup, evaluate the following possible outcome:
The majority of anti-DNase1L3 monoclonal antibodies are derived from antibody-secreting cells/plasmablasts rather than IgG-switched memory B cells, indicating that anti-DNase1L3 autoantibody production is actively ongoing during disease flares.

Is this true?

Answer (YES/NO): NO